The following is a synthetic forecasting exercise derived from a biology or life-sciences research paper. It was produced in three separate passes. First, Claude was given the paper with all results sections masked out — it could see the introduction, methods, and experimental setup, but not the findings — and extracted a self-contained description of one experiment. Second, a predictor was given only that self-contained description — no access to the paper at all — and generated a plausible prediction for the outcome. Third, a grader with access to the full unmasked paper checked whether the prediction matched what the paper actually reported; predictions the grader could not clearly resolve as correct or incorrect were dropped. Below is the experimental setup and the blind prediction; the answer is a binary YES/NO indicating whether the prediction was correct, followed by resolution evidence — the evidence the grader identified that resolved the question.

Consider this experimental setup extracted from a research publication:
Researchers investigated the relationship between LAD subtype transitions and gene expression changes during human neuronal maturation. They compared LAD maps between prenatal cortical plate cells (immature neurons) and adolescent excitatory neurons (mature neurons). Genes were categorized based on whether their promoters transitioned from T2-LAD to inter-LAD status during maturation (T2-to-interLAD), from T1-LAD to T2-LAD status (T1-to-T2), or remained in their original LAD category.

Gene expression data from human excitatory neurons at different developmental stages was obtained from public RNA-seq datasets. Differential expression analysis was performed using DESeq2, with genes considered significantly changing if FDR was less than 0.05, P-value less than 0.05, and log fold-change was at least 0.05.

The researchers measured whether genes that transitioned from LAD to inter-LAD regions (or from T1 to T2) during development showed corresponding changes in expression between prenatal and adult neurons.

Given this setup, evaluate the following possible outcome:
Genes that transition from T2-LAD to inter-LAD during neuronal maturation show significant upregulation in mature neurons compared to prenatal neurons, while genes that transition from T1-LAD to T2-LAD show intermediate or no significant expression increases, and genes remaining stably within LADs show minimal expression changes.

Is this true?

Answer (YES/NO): NO